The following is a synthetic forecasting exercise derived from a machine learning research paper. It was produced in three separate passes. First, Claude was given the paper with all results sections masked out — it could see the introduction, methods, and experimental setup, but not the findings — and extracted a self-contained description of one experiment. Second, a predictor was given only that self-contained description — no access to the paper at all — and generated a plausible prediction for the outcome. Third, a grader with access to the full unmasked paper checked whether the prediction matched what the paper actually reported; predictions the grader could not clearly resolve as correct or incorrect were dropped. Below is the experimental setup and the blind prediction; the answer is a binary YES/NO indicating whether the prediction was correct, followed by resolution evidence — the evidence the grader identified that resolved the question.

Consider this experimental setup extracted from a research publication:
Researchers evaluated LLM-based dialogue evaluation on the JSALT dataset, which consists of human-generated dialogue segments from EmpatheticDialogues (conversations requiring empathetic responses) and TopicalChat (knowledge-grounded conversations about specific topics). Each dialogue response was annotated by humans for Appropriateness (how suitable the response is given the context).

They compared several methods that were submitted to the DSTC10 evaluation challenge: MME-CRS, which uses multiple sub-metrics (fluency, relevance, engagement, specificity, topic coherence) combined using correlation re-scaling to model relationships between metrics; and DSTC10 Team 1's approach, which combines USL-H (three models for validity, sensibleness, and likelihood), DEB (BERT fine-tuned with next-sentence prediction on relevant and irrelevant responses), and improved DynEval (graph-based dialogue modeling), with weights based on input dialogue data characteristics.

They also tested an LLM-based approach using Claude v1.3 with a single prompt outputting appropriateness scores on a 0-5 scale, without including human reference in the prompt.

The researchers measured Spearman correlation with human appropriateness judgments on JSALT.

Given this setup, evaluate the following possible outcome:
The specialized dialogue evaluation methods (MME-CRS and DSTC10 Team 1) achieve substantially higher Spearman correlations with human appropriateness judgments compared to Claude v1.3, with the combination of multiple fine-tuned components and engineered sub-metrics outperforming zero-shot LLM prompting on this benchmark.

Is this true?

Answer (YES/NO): NO